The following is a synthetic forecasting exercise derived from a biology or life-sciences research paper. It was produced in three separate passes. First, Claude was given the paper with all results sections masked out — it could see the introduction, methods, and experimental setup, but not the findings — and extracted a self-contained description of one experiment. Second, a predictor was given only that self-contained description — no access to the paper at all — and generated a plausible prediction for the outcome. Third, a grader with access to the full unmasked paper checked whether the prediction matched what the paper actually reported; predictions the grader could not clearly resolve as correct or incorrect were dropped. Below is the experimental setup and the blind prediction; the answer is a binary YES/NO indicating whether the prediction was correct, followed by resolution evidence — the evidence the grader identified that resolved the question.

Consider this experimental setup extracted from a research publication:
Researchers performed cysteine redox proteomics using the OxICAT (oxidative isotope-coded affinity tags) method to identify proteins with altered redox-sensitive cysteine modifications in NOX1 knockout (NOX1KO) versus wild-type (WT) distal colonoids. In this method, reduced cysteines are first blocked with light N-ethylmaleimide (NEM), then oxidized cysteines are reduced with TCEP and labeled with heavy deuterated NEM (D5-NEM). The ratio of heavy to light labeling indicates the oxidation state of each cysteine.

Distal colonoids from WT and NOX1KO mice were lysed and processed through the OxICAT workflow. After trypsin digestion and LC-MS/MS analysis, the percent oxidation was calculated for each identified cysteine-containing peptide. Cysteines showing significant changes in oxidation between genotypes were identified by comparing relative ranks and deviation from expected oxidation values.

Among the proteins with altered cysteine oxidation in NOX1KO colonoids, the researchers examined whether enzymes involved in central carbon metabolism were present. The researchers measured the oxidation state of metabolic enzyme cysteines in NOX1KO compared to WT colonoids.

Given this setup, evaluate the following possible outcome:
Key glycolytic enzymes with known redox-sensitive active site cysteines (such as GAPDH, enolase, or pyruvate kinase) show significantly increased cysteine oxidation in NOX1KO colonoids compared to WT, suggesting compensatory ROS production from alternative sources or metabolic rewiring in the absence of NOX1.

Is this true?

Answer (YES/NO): NO